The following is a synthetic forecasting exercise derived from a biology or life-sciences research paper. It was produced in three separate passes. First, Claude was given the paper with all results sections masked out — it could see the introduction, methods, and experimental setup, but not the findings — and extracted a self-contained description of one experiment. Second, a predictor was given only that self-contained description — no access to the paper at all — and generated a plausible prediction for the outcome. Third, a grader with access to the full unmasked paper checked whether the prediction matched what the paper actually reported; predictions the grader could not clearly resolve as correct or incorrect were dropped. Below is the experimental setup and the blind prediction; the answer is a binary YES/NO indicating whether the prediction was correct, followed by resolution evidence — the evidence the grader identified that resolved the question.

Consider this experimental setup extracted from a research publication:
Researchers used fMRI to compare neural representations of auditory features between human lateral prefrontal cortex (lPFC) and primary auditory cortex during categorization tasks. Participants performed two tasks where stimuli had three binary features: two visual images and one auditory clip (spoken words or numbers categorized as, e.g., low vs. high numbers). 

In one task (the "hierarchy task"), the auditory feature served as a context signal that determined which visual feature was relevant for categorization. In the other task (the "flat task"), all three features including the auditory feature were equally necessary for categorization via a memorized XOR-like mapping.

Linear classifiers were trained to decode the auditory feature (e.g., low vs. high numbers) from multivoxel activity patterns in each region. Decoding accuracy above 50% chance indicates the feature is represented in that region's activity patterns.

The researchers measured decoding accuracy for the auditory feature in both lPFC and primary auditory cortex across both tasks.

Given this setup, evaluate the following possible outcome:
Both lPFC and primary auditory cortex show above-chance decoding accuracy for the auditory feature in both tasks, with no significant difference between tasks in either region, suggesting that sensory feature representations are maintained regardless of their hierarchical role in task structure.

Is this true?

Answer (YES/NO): NO